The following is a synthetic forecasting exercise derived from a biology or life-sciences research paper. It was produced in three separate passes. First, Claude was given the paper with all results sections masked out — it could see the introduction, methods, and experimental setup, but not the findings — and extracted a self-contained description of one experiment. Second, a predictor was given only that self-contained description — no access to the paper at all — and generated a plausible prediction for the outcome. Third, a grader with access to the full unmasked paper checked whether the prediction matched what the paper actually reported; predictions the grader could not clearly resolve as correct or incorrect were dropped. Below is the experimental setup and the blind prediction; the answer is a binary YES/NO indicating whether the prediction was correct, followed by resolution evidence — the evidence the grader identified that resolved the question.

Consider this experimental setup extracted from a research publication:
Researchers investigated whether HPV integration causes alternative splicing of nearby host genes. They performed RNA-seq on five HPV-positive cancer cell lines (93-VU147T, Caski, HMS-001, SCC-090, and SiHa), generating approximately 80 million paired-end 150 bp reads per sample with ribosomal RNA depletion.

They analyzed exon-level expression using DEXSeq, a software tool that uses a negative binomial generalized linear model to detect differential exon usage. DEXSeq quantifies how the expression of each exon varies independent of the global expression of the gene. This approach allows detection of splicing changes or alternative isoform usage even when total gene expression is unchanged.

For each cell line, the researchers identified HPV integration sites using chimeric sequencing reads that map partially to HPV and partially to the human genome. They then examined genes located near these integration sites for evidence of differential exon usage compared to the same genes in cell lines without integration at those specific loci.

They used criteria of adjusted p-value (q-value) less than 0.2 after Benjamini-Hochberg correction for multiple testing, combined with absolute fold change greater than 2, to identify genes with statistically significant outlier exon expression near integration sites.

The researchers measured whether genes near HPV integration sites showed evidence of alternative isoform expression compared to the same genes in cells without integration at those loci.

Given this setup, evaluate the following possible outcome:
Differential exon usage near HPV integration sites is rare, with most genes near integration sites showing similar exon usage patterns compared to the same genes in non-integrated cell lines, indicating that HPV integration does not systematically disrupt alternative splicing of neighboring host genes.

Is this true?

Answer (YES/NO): NO